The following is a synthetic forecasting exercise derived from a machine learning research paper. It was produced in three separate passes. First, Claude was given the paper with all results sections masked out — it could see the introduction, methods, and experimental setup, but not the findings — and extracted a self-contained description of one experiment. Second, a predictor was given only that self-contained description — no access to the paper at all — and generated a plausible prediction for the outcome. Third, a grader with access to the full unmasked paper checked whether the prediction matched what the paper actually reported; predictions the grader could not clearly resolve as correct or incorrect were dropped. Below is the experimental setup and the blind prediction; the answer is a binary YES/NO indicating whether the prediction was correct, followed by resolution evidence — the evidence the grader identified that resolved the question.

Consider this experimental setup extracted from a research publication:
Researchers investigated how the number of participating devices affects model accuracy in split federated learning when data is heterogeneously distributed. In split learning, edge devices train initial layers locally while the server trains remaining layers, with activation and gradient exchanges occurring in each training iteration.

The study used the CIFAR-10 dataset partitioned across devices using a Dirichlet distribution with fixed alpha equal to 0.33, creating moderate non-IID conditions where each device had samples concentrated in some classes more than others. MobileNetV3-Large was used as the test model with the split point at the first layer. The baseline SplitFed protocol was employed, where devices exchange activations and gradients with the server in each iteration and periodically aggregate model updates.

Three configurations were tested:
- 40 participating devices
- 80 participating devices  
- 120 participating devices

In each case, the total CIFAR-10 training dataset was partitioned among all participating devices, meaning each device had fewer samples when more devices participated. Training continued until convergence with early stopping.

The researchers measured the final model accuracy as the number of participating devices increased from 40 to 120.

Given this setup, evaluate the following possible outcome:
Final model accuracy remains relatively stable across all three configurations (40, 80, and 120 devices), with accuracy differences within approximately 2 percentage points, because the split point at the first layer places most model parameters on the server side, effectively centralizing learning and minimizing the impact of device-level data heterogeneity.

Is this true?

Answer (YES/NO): NO